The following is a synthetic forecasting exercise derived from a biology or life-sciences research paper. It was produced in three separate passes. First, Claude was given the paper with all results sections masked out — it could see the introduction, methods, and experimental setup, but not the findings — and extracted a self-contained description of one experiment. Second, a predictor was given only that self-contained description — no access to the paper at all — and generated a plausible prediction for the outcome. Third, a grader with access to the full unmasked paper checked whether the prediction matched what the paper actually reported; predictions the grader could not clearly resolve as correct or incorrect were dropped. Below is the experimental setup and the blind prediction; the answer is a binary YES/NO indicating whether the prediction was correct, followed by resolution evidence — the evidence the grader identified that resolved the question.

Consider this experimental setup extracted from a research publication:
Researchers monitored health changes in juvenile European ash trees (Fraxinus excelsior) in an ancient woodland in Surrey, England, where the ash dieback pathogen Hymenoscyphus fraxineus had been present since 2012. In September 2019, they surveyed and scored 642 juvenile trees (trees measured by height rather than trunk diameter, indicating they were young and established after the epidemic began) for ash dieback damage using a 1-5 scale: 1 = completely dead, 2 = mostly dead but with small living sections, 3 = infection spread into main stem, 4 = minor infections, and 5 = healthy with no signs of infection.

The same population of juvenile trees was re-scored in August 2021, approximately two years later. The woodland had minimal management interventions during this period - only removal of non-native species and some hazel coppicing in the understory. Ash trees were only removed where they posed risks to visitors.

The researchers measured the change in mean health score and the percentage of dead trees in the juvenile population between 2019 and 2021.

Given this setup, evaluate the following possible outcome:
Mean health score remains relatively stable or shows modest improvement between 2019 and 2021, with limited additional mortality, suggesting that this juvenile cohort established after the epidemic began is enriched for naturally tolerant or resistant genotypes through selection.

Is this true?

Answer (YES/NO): NO